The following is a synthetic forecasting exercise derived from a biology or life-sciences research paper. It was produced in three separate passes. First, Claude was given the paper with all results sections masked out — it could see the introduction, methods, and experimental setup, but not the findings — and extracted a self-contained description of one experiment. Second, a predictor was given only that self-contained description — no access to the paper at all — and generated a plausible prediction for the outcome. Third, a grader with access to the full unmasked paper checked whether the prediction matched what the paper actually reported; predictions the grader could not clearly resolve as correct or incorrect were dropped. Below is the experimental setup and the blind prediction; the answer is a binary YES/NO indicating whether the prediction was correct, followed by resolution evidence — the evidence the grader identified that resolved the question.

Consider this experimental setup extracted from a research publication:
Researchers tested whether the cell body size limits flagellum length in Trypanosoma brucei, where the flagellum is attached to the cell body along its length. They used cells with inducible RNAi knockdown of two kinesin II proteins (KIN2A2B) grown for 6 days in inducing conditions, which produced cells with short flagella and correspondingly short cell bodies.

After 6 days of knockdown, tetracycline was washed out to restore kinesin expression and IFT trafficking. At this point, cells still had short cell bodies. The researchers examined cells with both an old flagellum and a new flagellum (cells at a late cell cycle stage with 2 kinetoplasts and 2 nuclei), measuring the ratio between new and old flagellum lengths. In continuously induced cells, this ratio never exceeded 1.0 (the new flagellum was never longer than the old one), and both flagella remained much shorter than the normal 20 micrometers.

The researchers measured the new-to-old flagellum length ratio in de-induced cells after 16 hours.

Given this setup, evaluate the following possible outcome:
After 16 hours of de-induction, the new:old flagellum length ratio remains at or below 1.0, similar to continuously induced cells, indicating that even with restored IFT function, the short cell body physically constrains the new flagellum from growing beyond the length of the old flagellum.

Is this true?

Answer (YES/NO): NO